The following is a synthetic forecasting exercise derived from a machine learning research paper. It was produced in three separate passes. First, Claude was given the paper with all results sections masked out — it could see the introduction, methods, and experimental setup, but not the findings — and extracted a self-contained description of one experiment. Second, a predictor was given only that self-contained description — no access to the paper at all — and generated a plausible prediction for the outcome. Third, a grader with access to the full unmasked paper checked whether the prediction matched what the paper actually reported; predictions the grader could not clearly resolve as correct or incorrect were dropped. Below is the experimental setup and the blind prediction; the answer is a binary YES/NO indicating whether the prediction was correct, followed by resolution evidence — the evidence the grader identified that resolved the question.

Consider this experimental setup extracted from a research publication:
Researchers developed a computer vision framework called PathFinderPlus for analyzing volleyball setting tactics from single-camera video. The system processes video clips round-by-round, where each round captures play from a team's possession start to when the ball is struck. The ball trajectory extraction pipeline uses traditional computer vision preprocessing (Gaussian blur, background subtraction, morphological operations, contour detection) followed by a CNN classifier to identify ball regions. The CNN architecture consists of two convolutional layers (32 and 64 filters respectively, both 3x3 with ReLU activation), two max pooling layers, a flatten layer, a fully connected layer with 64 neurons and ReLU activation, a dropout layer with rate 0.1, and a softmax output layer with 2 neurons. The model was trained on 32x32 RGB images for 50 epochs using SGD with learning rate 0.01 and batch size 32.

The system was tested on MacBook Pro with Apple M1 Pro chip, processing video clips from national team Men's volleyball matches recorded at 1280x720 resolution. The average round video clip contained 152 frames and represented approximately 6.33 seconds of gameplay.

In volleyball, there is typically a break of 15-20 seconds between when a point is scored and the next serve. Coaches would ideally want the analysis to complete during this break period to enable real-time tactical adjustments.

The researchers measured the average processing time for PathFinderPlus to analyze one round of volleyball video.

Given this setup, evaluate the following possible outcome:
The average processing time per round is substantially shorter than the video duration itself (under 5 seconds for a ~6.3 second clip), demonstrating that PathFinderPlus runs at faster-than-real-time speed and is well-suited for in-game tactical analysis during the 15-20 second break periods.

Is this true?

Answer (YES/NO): NO